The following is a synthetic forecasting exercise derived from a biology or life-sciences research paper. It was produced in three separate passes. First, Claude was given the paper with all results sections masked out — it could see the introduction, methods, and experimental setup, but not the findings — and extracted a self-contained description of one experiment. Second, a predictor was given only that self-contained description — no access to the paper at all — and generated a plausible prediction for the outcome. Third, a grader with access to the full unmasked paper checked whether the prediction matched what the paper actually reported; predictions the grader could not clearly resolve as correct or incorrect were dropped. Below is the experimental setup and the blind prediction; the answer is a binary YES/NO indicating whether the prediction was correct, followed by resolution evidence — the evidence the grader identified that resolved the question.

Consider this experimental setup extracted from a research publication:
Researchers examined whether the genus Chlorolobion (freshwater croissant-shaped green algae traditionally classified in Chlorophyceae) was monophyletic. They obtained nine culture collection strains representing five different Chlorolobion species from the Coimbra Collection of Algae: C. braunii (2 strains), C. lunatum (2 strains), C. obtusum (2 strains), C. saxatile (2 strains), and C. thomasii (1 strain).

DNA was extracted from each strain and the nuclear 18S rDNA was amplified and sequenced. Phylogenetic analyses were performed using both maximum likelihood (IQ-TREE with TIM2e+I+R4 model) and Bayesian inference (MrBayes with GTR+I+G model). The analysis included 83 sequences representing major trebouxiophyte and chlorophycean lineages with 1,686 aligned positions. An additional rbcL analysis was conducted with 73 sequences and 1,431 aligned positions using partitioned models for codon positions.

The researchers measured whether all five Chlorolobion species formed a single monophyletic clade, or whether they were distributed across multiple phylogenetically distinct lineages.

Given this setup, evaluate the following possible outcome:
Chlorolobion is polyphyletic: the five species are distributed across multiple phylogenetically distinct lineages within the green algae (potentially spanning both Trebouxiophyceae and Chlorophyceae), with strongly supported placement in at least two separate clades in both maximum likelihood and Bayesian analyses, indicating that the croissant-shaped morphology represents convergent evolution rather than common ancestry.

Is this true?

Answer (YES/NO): YES